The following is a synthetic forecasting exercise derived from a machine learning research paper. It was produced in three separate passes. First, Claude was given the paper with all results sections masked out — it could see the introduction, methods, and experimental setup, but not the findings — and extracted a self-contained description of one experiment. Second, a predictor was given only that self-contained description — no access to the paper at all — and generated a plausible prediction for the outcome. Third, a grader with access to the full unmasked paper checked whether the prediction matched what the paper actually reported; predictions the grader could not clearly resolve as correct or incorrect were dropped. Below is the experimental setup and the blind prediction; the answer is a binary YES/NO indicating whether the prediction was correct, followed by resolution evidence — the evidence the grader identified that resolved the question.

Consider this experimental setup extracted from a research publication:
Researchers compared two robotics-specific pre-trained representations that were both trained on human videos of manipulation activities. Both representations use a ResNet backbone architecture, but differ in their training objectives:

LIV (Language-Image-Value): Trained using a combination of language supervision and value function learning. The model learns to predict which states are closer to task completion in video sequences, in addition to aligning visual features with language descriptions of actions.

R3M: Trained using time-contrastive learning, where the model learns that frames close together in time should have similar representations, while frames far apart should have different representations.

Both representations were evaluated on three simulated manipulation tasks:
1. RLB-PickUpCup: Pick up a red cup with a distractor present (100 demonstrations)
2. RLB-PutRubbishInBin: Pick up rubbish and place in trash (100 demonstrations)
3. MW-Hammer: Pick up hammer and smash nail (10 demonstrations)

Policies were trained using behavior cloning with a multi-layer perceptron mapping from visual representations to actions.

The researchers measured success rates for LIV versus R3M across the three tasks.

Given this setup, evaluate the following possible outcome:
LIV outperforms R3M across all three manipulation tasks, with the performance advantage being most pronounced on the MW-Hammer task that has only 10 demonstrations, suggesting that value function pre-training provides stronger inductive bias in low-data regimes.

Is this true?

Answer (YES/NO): NO